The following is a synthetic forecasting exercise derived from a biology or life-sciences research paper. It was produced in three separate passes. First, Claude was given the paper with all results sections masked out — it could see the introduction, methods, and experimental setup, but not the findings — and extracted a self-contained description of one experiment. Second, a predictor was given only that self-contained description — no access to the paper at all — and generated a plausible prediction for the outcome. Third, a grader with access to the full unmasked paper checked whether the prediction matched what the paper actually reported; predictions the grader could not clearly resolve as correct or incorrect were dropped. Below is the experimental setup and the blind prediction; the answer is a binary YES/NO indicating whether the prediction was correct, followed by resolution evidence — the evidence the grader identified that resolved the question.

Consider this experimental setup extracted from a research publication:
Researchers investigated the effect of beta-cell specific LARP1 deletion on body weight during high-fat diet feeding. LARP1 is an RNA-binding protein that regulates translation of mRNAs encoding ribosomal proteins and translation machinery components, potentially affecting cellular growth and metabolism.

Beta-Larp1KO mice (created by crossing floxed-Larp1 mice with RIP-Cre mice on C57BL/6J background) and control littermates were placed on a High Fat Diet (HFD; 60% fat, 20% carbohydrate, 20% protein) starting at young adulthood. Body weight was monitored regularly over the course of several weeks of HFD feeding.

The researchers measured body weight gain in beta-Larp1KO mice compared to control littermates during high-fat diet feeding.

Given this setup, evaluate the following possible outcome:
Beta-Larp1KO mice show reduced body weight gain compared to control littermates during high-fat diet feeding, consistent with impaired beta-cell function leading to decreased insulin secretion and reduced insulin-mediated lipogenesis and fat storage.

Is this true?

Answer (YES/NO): NO